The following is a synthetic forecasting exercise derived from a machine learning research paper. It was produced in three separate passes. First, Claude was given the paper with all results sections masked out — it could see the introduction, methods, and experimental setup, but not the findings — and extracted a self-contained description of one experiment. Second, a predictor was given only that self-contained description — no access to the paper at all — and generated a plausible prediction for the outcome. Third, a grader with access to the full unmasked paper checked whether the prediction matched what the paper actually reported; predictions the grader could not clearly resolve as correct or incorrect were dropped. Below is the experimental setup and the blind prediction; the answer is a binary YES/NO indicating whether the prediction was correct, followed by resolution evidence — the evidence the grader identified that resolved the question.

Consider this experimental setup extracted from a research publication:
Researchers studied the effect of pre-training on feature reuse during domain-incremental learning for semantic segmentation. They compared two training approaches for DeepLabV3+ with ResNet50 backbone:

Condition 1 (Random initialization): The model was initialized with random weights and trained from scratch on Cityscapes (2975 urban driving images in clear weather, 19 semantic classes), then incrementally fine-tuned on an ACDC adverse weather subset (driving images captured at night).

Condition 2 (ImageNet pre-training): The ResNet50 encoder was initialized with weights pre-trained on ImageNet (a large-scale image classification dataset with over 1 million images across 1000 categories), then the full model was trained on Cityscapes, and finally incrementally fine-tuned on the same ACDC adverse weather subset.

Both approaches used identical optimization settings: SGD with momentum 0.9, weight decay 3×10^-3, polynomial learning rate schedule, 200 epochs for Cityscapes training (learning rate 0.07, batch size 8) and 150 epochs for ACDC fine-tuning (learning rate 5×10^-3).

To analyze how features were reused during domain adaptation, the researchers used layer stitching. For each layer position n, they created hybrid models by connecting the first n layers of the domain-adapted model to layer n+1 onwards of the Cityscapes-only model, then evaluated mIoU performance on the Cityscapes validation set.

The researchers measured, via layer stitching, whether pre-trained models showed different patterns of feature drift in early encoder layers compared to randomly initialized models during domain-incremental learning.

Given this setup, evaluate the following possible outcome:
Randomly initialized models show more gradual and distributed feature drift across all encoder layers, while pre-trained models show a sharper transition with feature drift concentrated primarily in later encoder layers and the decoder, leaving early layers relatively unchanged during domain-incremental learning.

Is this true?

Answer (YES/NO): NO